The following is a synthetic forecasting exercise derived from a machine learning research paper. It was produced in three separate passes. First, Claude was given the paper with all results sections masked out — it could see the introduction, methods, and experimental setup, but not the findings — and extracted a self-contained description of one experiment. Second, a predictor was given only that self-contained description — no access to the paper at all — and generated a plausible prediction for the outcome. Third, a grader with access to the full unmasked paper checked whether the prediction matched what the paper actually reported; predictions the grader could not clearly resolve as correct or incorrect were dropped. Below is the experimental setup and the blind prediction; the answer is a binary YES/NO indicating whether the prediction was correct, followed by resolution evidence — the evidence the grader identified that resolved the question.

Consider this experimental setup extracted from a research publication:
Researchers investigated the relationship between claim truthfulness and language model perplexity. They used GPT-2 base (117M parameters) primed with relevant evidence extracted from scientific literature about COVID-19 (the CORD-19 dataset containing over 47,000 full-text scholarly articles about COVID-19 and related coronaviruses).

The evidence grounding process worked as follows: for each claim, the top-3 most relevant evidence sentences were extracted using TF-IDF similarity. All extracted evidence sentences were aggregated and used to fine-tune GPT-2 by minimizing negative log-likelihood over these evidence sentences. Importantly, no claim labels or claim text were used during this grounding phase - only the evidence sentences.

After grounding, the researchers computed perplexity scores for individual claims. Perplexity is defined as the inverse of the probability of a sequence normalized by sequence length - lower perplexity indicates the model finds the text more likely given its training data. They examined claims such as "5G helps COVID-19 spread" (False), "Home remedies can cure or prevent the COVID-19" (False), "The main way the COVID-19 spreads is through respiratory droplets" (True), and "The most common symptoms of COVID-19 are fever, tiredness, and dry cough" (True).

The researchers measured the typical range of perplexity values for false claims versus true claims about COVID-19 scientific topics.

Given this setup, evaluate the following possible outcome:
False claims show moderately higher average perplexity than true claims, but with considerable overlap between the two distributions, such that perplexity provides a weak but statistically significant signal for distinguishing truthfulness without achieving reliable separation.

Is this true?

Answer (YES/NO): NO